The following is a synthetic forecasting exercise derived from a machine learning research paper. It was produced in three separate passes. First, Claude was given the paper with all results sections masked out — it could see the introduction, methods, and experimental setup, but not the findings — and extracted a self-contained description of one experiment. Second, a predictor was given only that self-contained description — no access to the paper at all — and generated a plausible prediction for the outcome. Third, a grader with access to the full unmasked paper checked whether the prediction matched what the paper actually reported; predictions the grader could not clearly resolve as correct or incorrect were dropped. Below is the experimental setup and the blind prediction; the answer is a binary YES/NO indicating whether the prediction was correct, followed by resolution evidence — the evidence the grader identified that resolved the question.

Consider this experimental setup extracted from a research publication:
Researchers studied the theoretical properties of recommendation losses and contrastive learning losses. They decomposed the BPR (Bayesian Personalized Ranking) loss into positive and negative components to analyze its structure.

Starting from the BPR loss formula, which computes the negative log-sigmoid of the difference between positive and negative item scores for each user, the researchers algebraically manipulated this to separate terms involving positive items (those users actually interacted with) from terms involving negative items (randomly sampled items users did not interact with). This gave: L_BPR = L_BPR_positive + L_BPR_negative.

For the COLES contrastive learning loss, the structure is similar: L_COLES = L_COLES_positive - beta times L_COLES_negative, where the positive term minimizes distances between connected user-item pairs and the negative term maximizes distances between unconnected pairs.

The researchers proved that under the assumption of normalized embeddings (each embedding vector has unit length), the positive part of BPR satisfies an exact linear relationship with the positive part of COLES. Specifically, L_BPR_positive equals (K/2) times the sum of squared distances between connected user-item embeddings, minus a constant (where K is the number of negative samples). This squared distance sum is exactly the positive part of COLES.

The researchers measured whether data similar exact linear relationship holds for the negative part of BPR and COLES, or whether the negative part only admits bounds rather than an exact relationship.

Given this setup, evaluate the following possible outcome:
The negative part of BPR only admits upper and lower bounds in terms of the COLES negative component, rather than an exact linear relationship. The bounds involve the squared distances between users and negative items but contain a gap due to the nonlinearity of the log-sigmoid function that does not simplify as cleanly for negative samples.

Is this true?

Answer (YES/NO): YES